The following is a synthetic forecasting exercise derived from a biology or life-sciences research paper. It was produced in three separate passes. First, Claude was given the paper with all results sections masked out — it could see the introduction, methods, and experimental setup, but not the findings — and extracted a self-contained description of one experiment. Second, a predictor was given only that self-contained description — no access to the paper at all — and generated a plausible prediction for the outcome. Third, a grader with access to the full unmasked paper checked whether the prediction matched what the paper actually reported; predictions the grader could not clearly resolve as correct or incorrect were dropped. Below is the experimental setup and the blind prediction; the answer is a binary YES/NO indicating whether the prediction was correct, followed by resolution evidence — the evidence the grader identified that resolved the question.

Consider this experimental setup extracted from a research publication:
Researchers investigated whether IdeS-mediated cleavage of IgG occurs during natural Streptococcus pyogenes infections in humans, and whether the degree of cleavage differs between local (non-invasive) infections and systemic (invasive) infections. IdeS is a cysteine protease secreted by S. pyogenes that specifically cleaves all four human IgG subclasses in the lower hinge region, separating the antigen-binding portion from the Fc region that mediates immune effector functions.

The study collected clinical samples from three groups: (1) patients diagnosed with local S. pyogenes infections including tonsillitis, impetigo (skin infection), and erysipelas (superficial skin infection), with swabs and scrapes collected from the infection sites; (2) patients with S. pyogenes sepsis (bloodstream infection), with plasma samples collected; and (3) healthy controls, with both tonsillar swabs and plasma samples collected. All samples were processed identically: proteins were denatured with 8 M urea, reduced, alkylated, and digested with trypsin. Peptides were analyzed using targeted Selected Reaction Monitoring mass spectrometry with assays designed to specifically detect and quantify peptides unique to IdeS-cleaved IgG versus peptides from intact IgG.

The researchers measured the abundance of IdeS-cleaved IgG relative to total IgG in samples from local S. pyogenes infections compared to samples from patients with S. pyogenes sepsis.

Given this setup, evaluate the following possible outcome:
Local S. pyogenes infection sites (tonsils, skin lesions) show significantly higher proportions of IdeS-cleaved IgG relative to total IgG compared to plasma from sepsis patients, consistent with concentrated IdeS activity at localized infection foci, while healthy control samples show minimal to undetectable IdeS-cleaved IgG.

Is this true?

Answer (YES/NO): YES